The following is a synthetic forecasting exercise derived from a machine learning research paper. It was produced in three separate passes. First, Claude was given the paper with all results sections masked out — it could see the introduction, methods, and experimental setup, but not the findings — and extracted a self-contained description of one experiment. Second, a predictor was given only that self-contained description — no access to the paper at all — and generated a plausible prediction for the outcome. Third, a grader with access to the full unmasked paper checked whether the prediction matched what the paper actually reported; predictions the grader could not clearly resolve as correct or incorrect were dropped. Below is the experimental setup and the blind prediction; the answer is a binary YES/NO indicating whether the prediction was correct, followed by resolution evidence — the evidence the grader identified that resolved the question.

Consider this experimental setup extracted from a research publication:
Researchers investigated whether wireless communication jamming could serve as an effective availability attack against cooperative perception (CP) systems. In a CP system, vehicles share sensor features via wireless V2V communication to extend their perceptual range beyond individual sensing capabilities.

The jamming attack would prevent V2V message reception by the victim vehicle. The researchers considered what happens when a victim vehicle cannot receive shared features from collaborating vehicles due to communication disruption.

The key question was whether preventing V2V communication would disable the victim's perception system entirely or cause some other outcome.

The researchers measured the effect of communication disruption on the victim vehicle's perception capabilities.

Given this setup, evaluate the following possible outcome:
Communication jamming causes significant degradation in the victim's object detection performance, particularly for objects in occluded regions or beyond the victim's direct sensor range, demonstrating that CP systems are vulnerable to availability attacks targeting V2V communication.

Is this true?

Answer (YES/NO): NO